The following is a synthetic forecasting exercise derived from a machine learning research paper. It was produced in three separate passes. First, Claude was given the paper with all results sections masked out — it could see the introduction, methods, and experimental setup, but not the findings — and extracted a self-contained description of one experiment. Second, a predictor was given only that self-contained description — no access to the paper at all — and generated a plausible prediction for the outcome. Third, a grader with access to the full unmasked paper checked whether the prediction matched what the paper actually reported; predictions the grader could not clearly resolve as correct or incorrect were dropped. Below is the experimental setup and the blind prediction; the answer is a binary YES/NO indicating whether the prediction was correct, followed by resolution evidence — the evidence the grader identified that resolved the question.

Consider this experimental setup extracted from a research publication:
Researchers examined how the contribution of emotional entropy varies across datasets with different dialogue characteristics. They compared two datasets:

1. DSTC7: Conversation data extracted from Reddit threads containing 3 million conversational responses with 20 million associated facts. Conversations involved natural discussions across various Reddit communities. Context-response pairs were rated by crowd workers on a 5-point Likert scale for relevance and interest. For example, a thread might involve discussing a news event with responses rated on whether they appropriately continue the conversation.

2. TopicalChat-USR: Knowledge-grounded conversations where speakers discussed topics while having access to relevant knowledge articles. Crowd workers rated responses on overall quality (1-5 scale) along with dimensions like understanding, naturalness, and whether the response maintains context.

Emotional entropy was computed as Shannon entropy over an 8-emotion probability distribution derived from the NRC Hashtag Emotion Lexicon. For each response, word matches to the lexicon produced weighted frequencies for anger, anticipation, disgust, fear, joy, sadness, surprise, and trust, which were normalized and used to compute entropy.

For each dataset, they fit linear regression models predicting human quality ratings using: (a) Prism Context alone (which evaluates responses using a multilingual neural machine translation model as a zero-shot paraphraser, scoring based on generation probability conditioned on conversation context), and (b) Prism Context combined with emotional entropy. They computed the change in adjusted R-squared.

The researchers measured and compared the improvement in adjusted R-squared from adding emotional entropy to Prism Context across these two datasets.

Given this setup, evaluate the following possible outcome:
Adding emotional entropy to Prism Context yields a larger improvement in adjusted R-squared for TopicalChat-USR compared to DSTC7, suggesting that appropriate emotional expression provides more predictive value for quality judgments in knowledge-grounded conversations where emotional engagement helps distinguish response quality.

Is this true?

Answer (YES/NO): YES